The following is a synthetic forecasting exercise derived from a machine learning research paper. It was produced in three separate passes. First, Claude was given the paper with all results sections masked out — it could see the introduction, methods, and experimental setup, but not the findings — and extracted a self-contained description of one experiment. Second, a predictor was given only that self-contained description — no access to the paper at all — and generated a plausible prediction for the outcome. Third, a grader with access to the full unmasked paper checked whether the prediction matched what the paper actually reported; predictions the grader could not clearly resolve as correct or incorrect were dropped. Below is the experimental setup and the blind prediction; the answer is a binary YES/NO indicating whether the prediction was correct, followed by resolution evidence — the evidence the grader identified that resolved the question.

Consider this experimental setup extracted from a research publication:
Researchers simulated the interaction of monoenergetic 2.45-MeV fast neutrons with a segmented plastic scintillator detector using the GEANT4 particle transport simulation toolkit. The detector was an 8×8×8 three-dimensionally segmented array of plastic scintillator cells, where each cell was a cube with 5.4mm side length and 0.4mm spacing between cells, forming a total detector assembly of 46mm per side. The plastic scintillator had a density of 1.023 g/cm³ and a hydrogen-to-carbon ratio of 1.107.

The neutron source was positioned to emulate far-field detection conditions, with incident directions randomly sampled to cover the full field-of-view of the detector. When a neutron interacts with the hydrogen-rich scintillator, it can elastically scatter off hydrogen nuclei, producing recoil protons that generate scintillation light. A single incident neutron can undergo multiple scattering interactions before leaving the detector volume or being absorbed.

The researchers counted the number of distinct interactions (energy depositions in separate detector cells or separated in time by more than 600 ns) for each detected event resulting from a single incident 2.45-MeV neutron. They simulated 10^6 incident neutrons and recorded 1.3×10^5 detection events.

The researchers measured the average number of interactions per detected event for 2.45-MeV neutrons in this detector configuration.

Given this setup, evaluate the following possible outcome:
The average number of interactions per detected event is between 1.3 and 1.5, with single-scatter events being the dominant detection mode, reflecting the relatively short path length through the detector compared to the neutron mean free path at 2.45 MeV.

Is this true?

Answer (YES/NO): YES